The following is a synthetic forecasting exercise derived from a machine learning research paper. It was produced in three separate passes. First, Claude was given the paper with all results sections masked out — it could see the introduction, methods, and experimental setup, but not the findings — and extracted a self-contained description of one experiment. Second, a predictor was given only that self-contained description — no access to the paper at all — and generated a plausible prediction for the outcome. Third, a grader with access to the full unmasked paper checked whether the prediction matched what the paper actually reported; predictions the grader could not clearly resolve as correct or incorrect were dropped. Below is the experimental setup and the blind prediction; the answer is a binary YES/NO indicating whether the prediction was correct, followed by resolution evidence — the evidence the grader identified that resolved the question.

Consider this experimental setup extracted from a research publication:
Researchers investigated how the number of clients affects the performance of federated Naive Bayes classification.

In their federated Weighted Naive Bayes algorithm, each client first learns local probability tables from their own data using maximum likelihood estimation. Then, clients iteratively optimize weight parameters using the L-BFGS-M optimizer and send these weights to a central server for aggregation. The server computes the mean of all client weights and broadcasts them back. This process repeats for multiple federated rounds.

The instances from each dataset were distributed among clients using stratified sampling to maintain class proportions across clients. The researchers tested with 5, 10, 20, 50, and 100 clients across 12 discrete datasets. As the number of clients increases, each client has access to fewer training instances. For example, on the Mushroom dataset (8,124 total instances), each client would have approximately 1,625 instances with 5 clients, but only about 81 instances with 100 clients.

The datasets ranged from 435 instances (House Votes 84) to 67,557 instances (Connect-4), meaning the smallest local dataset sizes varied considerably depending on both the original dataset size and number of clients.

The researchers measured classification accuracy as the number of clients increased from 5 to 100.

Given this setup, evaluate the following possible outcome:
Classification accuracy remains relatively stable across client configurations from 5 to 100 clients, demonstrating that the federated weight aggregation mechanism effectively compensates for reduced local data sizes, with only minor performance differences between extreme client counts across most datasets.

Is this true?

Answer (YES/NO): NO